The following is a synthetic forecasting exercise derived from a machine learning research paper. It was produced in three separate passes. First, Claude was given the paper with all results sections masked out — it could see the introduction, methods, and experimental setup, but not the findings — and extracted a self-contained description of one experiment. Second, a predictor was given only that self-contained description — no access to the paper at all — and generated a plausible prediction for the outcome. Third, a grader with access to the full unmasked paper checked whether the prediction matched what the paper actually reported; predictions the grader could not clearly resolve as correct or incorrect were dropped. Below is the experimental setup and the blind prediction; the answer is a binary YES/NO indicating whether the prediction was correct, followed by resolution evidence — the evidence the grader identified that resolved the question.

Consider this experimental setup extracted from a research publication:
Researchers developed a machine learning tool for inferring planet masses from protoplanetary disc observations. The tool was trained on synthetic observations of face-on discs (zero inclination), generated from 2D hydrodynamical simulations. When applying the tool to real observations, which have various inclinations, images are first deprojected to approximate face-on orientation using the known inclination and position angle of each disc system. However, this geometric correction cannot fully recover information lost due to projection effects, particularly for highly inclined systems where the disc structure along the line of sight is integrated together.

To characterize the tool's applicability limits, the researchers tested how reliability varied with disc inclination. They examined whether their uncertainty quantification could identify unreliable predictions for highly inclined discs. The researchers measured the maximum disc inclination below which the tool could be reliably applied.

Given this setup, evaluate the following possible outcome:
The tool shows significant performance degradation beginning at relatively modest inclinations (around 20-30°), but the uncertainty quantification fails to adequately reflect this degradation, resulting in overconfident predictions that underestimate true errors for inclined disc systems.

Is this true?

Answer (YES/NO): NO